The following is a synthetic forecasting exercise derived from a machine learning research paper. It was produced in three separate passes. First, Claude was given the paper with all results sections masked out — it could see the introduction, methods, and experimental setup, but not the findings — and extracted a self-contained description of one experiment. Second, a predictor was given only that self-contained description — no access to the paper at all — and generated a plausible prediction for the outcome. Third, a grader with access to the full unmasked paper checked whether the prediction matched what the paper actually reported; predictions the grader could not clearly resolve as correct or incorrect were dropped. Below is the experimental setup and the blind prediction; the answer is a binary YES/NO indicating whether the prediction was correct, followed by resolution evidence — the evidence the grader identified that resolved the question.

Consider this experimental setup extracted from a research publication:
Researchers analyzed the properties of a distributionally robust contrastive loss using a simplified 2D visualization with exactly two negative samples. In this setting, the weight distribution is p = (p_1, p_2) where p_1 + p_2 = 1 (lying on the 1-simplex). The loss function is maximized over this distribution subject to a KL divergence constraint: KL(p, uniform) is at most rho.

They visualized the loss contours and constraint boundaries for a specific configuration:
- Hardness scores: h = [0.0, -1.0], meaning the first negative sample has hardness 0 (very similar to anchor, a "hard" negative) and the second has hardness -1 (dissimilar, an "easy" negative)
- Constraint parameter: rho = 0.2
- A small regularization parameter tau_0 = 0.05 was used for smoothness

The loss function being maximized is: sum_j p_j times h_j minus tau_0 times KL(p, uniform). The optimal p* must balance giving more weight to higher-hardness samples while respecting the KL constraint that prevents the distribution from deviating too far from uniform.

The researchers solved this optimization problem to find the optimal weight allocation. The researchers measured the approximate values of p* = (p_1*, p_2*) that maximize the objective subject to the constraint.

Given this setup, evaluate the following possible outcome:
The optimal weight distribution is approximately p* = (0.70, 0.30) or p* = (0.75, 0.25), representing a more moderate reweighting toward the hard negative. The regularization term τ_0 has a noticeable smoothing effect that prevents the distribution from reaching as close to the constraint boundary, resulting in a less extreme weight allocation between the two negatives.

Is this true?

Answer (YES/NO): NO